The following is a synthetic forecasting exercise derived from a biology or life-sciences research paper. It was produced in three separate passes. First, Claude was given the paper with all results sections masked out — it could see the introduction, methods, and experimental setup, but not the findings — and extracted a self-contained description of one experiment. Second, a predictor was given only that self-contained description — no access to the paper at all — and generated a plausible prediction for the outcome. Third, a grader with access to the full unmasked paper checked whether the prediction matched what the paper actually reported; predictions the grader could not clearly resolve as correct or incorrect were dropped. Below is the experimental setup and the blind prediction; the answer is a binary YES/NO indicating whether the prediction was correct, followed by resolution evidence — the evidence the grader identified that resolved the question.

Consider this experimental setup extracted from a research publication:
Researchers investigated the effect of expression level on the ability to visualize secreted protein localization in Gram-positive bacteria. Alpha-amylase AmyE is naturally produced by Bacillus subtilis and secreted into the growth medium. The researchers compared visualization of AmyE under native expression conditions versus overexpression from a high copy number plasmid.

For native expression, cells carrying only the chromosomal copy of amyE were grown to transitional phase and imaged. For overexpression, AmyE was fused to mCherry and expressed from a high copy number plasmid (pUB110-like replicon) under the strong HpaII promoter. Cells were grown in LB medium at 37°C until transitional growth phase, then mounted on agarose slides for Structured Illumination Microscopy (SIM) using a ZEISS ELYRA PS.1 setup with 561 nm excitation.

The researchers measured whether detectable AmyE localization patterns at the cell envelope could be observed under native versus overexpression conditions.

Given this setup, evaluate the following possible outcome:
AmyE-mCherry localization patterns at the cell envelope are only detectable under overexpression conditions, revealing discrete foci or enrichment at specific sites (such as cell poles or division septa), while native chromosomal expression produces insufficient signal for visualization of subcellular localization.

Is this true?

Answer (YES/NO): NO